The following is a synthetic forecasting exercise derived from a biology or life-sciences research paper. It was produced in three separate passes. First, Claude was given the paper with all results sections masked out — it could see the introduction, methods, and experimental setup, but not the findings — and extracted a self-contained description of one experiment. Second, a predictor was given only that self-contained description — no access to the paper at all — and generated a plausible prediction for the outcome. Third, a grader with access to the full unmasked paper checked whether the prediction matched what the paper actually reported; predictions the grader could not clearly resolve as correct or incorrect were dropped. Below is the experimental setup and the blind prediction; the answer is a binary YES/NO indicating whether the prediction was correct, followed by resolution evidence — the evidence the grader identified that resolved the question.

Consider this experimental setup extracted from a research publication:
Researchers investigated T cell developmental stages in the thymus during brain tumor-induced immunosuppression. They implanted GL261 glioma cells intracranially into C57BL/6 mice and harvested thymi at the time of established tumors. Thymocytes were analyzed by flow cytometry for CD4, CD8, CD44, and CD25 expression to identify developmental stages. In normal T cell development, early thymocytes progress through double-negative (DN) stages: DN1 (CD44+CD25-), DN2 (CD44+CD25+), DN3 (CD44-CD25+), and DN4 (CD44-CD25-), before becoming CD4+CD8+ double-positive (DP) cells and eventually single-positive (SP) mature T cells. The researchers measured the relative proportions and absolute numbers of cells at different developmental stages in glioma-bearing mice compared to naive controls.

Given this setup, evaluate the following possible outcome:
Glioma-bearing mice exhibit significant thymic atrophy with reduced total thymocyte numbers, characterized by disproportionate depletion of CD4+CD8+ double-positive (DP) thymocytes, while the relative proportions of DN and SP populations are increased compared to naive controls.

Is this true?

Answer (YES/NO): NO